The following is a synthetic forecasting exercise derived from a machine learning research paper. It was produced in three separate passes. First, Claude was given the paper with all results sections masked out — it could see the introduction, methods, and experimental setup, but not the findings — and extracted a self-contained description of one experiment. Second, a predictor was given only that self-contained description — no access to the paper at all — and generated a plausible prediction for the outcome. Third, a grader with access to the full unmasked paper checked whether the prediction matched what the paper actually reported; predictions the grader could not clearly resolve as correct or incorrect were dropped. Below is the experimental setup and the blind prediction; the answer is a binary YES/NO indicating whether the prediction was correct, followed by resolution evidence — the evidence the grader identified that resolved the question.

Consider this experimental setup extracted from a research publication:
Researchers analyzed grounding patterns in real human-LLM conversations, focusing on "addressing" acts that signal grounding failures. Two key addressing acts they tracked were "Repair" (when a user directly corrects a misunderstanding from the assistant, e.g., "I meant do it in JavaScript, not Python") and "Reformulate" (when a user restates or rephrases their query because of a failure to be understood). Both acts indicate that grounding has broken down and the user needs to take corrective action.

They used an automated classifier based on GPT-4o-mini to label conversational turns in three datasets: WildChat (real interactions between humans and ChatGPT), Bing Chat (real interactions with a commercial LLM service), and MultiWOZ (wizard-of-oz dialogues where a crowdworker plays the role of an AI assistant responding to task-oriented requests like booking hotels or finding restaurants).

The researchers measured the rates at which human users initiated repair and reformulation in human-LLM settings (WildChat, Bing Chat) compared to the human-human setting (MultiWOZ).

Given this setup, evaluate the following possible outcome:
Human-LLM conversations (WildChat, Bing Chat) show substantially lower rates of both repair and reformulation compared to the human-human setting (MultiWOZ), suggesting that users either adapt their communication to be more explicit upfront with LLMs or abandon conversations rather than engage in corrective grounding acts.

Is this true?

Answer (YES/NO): NO